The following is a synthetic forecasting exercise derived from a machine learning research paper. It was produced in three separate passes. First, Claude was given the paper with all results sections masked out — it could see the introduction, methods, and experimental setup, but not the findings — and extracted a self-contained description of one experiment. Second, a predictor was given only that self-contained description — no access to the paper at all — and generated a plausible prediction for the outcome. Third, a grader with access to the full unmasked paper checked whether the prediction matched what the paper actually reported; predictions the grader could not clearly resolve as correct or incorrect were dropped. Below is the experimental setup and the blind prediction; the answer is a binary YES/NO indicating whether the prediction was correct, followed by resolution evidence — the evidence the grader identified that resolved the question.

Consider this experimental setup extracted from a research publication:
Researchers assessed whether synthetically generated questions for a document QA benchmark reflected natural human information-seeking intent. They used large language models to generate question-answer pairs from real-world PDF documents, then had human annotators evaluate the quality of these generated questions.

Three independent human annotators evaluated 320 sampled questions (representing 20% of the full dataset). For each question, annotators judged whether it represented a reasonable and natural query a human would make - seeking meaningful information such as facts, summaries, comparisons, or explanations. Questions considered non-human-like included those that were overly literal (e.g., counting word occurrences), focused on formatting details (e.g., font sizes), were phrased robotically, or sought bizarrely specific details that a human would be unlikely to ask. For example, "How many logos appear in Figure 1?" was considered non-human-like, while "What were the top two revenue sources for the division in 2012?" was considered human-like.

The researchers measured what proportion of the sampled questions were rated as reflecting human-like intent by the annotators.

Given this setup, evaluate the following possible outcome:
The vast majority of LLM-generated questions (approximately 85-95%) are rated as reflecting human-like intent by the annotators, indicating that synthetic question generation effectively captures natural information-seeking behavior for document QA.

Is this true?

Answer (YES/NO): NO